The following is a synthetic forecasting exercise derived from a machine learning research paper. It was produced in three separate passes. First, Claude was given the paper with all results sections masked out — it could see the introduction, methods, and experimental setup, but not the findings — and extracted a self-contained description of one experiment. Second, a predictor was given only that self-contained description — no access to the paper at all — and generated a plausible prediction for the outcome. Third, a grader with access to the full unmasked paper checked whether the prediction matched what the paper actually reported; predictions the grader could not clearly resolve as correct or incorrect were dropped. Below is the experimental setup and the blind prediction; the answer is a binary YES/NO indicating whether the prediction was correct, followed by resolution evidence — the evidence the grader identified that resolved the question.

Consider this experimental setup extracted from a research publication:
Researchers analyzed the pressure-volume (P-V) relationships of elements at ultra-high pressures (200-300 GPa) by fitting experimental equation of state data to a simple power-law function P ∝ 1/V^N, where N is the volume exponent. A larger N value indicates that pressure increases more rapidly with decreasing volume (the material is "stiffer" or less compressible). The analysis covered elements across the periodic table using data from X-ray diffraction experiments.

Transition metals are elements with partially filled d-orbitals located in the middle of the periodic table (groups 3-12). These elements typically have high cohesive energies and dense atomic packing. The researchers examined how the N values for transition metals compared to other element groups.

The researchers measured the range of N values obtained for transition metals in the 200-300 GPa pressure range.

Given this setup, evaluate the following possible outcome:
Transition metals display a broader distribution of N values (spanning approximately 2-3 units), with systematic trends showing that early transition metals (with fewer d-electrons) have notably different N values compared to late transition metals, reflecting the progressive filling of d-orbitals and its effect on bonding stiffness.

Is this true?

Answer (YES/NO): NO